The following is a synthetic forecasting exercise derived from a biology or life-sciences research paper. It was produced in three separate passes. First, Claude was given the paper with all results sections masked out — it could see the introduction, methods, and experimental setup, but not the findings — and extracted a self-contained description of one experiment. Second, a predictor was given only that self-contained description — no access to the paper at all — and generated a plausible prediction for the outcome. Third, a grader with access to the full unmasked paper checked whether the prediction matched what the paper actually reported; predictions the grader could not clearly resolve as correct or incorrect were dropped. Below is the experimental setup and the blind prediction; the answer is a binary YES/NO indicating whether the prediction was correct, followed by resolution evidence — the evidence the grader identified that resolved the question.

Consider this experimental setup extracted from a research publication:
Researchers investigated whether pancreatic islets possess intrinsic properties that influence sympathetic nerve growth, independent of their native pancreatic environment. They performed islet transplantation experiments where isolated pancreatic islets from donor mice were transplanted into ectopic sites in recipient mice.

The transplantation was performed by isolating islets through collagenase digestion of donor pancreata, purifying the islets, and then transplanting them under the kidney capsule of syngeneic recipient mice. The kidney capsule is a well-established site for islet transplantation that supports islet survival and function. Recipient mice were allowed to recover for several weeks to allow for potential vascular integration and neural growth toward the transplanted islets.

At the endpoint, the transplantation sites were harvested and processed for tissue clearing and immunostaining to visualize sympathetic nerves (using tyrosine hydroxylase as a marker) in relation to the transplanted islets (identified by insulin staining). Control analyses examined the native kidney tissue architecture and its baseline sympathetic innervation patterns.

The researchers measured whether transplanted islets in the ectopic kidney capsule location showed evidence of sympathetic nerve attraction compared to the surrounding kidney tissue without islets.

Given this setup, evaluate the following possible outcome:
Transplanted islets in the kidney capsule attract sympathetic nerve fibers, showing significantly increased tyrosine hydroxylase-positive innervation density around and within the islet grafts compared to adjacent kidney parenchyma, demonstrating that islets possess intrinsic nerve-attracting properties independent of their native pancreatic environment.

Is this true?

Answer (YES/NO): YES